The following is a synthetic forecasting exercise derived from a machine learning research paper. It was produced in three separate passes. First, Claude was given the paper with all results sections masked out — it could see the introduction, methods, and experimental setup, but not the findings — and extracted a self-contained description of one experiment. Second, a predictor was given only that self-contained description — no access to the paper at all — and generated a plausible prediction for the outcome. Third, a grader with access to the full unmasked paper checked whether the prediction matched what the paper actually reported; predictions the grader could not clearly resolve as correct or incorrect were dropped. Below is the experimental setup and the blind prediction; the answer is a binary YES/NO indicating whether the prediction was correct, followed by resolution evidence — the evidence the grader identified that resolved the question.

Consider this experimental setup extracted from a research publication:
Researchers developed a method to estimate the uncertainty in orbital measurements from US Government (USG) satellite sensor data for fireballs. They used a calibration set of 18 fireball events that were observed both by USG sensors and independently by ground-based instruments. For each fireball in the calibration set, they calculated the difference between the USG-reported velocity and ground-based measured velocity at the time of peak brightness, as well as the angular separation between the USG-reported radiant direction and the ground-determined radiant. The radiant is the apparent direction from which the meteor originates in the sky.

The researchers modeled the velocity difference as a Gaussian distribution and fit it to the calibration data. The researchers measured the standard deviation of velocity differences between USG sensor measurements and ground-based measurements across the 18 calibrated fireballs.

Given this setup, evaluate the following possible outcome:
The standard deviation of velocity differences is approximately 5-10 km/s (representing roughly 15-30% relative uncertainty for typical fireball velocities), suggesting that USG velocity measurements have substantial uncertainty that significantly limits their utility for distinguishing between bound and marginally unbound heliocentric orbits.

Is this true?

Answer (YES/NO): NO